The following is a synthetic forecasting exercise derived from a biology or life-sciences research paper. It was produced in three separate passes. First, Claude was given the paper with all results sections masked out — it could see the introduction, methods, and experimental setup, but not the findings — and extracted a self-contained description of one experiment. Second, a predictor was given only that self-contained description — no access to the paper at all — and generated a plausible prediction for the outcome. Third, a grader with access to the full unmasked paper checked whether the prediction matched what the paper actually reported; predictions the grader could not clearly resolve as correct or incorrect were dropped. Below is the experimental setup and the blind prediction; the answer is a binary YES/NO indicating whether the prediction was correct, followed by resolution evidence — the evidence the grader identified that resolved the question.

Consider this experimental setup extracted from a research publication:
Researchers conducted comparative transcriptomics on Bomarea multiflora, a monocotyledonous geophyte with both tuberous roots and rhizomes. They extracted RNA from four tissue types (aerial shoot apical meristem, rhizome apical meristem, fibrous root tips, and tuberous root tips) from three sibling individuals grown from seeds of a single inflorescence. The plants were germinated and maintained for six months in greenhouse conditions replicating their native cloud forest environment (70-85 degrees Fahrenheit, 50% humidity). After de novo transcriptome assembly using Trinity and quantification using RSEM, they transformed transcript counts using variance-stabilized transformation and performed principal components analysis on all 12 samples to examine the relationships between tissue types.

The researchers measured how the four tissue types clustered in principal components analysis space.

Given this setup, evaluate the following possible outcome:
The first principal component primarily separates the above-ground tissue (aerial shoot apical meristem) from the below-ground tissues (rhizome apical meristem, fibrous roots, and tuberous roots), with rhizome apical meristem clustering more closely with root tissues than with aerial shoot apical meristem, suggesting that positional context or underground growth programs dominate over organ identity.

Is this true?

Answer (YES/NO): NO